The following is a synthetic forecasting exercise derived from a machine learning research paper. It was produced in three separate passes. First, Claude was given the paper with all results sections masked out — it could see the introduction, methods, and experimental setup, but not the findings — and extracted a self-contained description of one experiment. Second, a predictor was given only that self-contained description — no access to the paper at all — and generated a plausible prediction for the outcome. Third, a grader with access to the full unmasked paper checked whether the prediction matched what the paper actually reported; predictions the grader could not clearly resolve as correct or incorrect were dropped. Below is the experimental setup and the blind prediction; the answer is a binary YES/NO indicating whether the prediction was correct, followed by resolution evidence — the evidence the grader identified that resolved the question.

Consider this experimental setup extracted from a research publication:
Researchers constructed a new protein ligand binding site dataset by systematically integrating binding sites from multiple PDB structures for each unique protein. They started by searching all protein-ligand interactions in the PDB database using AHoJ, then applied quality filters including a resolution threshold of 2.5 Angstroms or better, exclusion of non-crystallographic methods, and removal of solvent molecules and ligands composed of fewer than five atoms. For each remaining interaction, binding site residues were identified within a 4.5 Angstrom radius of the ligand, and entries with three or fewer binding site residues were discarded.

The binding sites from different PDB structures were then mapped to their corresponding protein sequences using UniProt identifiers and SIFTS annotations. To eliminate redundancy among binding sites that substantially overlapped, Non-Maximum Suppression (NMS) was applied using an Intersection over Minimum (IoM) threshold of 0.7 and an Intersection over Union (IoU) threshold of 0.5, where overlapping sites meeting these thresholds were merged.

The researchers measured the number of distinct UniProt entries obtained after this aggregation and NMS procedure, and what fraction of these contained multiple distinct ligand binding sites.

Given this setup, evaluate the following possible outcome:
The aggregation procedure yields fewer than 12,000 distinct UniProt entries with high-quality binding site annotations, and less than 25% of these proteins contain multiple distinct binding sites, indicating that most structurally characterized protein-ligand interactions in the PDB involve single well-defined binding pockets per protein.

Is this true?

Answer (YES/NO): NO